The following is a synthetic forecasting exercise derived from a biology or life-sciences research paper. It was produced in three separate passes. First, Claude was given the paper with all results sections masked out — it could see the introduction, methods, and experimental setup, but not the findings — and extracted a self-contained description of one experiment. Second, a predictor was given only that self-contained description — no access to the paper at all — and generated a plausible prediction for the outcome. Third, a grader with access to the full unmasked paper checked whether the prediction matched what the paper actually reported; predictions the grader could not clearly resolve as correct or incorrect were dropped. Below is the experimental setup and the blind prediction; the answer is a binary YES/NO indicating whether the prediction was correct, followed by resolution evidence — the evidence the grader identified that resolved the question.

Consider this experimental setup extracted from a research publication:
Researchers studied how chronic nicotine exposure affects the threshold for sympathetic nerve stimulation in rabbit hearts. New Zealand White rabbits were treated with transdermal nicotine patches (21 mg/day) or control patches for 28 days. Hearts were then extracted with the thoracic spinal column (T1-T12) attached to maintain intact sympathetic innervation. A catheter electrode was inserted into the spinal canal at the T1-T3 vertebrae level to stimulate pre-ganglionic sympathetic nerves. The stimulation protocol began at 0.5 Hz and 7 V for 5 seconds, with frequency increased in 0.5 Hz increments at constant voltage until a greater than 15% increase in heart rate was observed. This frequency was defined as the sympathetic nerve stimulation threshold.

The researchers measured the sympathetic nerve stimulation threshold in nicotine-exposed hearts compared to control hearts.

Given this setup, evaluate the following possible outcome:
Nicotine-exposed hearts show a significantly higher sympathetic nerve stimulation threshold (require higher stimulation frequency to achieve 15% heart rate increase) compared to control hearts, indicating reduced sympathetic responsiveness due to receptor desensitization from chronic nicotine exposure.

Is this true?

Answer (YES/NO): YES